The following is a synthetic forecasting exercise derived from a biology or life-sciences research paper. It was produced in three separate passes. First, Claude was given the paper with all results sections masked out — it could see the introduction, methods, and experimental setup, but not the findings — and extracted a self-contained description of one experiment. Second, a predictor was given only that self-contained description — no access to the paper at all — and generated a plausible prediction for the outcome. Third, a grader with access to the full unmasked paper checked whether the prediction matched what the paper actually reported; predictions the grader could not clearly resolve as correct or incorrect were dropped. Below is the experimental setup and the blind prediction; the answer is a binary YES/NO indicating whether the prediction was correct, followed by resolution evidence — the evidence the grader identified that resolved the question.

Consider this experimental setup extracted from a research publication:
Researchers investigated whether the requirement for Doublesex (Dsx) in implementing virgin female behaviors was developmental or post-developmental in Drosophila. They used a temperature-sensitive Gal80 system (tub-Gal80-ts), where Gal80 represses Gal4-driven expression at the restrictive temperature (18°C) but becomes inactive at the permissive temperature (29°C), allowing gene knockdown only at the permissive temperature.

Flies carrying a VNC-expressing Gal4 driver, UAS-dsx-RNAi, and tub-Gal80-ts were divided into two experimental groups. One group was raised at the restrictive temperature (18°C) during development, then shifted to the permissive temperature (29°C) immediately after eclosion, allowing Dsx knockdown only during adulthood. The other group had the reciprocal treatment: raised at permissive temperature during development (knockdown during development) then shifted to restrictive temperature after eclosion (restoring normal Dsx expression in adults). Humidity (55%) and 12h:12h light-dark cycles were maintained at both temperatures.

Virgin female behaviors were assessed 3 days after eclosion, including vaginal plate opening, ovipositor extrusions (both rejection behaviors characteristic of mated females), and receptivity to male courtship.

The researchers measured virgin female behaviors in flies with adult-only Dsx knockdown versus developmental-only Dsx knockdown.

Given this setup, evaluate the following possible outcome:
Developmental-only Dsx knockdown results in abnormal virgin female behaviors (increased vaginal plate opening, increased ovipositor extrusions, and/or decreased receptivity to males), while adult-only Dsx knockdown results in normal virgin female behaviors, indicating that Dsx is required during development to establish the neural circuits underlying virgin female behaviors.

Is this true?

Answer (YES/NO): NO